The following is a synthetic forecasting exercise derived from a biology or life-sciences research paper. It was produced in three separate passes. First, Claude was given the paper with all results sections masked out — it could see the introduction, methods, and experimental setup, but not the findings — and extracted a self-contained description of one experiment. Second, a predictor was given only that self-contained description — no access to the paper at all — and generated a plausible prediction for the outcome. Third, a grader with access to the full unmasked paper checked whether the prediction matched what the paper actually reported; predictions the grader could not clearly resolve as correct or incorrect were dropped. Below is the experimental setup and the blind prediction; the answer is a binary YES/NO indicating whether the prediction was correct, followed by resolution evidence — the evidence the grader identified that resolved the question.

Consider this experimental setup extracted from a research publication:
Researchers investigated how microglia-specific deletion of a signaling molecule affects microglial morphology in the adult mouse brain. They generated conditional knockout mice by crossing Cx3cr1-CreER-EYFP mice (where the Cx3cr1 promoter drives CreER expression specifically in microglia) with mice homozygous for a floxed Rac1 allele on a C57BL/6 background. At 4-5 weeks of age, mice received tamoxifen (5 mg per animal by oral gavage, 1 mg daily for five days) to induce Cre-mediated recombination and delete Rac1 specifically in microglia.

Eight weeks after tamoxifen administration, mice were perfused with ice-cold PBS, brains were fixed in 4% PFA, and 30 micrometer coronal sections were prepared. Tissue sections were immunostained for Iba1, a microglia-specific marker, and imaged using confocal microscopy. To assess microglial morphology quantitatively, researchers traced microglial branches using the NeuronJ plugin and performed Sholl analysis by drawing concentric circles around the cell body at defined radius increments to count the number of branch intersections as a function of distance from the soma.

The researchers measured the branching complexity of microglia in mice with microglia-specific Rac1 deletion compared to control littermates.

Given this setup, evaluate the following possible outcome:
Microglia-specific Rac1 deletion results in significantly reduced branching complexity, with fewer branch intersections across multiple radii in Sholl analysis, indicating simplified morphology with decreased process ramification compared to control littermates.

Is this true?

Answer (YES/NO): NO